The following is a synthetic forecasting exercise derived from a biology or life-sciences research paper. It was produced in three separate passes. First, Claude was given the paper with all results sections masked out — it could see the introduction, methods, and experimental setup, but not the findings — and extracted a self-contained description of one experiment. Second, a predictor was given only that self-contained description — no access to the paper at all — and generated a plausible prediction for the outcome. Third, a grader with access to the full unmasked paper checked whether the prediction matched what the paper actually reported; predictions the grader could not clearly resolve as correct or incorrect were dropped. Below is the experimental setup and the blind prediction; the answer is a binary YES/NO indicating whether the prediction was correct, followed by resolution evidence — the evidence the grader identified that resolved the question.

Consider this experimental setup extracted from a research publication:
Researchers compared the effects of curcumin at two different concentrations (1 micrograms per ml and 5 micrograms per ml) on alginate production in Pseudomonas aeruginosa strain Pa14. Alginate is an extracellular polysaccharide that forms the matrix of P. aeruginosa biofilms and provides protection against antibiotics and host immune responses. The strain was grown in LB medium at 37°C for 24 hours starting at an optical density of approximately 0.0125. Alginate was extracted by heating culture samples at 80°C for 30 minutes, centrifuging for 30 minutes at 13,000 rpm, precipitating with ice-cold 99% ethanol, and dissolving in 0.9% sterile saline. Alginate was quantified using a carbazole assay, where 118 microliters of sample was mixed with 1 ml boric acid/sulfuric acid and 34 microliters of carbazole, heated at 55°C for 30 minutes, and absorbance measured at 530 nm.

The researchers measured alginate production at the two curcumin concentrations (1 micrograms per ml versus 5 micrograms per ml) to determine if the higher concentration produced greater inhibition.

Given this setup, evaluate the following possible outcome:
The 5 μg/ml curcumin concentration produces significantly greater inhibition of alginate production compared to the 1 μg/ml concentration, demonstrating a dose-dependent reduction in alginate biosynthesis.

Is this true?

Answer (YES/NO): NO